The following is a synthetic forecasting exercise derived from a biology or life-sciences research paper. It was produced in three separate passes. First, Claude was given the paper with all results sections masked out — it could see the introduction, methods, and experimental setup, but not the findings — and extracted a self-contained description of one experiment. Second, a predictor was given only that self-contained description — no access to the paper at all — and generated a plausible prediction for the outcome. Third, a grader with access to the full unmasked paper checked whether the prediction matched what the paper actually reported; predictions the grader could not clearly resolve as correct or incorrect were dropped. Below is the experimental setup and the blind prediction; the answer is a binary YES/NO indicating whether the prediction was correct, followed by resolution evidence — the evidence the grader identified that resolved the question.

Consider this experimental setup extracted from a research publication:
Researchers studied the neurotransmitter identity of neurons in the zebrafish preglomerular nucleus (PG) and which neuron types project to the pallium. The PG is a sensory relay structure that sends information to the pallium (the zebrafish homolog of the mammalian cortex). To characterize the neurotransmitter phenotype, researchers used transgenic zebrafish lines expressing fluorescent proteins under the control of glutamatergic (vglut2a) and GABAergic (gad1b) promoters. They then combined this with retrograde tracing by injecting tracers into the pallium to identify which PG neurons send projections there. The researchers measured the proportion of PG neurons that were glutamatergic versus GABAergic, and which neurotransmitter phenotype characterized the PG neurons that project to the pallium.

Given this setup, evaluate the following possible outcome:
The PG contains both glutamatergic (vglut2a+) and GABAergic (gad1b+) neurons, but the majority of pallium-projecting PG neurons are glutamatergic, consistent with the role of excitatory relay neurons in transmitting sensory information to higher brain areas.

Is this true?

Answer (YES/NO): YES